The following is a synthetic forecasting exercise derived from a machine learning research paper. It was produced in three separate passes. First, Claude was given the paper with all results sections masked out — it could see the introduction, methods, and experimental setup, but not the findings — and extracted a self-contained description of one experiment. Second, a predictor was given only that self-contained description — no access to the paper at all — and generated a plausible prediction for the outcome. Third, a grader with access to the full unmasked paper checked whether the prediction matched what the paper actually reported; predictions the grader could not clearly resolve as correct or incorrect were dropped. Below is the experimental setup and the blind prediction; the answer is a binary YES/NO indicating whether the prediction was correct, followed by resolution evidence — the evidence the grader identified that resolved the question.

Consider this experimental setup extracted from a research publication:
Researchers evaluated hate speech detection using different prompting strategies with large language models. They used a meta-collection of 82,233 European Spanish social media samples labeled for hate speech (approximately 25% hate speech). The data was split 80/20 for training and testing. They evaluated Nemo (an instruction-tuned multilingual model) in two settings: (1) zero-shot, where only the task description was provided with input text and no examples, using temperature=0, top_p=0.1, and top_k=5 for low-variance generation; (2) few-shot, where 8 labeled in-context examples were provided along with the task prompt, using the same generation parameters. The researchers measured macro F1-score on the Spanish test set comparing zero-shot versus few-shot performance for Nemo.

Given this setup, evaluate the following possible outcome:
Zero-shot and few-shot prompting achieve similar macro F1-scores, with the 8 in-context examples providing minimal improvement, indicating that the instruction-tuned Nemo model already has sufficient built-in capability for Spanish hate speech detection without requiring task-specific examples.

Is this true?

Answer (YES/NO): NO